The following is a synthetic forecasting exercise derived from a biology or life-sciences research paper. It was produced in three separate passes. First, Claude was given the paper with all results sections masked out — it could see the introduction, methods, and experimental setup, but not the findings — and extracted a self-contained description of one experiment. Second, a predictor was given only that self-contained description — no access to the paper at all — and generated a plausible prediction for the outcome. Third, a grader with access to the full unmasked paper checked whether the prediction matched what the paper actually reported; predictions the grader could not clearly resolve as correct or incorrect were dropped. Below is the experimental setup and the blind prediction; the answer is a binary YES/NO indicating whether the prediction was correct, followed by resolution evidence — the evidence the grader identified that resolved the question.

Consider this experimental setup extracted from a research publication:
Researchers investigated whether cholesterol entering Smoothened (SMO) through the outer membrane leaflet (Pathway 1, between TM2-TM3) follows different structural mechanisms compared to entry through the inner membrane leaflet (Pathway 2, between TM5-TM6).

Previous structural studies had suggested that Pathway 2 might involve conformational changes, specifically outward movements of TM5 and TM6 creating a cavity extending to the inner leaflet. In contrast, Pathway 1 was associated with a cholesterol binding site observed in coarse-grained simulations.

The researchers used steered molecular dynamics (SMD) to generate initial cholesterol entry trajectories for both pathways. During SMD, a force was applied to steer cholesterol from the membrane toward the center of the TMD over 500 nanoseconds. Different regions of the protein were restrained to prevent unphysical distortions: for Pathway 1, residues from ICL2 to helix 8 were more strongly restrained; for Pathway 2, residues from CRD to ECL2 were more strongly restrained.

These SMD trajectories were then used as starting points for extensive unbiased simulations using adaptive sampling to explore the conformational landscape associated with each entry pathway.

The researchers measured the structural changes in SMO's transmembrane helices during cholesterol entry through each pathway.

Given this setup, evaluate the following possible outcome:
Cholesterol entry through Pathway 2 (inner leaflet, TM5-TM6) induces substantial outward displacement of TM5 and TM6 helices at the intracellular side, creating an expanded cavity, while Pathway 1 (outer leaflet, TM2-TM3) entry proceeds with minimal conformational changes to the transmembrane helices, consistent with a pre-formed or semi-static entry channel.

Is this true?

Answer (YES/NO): NO